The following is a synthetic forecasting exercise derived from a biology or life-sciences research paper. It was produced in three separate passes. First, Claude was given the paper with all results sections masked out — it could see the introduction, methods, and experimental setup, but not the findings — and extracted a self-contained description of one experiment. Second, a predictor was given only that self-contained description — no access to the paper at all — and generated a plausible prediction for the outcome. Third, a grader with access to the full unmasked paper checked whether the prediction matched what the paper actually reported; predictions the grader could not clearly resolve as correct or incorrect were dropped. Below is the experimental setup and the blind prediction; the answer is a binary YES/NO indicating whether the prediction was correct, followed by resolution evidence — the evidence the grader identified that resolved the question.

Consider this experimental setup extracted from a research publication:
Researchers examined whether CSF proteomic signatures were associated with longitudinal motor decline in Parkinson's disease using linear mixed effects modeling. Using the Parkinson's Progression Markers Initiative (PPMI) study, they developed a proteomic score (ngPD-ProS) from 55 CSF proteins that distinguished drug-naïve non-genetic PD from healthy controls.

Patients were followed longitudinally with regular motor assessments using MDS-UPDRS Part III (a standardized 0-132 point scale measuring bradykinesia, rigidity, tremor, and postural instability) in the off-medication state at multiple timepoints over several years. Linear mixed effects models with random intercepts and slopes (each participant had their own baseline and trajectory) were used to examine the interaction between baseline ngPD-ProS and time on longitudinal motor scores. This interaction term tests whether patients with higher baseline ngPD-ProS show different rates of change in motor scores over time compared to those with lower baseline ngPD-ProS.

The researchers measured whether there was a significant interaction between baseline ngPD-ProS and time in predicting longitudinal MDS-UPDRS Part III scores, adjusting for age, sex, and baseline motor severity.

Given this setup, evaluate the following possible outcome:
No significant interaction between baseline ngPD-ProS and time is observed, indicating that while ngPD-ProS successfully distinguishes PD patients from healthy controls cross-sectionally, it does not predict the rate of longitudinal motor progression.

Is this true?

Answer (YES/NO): NO